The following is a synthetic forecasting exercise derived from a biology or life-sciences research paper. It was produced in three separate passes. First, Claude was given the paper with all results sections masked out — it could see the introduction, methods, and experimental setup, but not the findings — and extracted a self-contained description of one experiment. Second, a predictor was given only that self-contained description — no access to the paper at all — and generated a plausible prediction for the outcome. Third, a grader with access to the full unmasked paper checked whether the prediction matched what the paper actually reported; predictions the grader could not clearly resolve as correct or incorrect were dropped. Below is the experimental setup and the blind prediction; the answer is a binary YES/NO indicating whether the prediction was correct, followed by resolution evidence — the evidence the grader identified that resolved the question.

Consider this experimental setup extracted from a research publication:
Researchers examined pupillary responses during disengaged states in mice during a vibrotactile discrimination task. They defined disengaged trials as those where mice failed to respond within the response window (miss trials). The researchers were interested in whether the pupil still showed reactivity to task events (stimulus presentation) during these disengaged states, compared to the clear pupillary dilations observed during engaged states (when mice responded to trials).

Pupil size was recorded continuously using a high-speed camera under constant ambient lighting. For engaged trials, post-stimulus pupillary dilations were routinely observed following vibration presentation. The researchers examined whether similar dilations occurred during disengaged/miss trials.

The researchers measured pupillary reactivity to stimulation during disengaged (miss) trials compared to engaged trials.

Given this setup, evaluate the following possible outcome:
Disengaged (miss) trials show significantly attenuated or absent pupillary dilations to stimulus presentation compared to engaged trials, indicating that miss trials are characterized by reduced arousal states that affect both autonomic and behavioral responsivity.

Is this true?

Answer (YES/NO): NO